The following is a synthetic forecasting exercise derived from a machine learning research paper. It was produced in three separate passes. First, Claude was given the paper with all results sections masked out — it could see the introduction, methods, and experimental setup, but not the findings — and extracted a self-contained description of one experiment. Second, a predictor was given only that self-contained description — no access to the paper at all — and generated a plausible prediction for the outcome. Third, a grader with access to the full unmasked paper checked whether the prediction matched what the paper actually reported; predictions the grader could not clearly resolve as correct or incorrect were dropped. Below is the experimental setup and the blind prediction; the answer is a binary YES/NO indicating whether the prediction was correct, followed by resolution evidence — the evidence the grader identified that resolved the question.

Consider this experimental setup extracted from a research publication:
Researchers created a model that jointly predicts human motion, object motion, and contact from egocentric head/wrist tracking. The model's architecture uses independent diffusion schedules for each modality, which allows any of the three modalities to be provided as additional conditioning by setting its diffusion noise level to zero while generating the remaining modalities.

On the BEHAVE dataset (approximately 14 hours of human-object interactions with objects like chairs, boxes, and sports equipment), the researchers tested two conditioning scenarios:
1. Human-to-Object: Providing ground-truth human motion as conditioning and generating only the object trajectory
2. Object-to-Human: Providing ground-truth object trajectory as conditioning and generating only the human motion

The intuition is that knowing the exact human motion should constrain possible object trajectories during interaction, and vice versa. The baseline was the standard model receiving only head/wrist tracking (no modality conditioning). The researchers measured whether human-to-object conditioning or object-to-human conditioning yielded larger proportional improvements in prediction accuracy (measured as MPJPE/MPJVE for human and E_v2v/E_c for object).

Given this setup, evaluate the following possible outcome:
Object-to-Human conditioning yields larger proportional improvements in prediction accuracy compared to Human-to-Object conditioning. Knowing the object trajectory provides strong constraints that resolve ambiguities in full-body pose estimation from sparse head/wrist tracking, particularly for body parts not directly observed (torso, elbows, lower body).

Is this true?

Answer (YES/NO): NO